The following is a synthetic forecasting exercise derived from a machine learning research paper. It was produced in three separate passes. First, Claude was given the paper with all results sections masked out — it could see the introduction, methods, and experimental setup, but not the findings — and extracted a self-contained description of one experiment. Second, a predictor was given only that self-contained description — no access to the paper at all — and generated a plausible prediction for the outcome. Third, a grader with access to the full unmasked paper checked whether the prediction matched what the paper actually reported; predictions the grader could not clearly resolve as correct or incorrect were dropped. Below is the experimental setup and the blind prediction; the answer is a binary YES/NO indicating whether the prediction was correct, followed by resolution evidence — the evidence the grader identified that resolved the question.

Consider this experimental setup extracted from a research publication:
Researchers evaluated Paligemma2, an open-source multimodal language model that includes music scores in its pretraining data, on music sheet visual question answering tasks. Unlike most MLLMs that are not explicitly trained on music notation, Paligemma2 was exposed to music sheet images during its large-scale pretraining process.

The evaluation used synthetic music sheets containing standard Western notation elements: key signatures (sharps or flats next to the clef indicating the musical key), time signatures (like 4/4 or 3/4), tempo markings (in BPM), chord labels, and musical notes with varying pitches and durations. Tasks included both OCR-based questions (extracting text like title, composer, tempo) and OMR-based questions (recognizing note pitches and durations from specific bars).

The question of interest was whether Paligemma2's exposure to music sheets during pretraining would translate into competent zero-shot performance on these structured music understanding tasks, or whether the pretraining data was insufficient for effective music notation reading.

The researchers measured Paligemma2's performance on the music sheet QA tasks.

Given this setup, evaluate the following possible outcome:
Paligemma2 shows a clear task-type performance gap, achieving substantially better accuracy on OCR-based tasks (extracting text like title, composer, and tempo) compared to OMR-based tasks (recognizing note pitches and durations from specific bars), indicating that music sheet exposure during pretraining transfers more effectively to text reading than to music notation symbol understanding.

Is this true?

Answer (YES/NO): NO